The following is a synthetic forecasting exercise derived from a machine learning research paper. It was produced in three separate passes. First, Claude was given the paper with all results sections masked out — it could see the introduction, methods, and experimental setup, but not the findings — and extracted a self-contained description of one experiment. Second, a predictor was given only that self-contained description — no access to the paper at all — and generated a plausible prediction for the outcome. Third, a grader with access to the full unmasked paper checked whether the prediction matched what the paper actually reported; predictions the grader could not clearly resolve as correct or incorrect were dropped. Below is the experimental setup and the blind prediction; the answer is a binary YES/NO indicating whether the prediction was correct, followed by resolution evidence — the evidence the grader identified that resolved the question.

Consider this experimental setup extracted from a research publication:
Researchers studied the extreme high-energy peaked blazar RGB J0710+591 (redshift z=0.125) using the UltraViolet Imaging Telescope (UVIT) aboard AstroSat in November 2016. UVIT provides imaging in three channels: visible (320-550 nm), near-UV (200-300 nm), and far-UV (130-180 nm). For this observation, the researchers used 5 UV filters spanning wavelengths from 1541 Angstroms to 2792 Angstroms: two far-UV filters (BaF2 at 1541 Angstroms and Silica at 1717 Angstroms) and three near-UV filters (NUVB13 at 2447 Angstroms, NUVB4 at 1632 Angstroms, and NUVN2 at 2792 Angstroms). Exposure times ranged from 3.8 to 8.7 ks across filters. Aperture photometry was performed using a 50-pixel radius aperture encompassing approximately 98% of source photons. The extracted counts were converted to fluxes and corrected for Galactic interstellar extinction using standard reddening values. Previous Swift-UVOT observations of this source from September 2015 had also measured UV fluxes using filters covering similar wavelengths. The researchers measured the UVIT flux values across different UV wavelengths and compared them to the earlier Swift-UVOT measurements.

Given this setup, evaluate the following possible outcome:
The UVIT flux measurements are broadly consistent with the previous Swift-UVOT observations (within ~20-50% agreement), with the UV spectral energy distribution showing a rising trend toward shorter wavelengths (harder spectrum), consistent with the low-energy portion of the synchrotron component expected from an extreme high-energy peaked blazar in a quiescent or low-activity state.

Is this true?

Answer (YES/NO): NO